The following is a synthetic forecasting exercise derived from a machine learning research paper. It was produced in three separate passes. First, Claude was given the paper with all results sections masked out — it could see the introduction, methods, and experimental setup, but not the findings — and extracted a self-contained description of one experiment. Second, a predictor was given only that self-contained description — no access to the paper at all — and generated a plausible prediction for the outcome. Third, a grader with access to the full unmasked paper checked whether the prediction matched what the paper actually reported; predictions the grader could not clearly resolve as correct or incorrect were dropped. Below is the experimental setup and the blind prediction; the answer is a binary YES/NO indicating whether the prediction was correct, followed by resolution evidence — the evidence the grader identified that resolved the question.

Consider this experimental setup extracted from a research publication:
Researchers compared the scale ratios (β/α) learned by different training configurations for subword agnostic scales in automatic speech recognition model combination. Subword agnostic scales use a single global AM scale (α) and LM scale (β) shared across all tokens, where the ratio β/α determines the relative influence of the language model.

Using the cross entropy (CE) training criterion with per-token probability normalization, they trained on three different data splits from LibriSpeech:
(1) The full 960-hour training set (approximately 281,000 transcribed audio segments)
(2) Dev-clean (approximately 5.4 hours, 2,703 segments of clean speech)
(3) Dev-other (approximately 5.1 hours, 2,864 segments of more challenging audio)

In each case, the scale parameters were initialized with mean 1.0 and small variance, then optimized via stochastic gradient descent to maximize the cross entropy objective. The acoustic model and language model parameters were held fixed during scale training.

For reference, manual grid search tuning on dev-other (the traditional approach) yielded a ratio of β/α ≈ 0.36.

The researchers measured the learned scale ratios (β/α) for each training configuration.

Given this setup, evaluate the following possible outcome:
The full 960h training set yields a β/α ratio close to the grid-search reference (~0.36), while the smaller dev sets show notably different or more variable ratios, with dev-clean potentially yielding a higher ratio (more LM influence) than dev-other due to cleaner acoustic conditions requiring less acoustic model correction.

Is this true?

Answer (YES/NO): NO